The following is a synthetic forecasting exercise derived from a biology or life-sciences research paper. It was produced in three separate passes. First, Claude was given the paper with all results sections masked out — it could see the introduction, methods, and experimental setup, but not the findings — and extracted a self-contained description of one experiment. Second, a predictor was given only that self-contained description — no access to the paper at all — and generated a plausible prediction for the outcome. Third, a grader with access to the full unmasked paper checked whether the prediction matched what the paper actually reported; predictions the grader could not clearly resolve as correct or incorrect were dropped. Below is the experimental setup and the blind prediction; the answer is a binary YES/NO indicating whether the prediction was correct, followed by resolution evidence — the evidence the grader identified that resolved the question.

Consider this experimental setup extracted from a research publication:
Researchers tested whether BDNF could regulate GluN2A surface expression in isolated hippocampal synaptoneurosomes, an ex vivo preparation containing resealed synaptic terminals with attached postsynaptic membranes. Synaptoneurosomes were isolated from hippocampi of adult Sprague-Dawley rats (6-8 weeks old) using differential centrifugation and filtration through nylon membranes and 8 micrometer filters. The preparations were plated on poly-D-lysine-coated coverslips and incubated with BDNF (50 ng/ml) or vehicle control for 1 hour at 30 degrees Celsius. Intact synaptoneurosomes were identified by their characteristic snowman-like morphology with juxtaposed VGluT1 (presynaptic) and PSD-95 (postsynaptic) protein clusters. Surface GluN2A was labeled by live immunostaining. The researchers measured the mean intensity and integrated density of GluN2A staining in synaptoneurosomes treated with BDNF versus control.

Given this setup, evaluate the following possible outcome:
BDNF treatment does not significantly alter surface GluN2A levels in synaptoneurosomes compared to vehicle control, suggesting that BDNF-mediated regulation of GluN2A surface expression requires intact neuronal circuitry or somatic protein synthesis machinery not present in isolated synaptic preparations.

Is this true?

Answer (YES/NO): NO